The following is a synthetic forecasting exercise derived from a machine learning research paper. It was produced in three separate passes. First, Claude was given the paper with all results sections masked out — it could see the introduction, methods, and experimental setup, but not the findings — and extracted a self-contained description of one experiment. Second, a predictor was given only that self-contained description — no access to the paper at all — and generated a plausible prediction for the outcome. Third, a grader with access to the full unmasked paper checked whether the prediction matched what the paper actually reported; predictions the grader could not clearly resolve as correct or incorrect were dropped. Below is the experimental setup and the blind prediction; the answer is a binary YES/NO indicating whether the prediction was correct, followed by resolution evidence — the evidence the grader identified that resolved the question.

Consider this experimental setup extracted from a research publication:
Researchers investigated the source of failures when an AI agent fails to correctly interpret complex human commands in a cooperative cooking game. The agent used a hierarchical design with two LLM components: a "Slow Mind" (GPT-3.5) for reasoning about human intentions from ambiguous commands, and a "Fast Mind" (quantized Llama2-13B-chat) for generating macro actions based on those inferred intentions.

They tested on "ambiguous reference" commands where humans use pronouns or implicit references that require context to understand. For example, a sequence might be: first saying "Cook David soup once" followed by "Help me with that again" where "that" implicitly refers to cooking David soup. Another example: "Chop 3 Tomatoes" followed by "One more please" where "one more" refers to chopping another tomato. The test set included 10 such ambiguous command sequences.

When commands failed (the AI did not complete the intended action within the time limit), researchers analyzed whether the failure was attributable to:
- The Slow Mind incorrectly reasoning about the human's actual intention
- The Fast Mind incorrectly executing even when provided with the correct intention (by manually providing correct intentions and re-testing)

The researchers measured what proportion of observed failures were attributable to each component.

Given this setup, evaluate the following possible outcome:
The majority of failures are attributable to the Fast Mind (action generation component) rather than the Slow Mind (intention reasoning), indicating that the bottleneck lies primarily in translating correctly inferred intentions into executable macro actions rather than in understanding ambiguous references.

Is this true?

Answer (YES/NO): NO